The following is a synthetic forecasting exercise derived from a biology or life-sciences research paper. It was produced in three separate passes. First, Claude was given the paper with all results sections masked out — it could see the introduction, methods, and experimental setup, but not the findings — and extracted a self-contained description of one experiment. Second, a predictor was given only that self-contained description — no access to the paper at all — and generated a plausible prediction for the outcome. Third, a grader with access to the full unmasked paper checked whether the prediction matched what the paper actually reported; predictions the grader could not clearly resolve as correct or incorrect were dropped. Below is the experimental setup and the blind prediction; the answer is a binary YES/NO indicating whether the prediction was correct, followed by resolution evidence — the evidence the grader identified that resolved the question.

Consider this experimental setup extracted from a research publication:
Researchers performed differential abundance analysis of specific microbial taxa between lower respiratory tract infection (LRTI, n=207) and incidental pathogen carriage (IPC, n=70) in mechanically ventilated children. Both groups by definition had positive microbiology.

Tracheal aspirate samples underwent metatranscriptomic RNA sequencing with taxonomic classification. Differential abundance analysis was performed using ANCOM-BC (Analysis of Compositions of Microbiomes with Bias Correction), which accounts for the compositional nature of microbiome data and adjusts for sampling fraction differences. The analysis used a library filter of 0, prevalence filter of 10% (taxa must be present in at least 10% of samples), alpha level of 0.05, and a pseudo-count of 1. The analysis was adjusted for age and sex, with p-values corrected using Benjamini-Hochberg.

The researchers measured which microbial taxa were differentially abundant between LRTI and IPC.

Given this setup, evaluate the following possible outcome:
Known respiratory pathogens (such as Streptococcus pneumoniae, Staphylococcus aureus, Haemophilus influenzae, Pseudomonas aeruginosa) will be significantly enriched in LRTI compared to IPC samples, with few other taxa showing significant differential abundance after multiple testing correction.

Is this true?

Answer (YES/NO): NO